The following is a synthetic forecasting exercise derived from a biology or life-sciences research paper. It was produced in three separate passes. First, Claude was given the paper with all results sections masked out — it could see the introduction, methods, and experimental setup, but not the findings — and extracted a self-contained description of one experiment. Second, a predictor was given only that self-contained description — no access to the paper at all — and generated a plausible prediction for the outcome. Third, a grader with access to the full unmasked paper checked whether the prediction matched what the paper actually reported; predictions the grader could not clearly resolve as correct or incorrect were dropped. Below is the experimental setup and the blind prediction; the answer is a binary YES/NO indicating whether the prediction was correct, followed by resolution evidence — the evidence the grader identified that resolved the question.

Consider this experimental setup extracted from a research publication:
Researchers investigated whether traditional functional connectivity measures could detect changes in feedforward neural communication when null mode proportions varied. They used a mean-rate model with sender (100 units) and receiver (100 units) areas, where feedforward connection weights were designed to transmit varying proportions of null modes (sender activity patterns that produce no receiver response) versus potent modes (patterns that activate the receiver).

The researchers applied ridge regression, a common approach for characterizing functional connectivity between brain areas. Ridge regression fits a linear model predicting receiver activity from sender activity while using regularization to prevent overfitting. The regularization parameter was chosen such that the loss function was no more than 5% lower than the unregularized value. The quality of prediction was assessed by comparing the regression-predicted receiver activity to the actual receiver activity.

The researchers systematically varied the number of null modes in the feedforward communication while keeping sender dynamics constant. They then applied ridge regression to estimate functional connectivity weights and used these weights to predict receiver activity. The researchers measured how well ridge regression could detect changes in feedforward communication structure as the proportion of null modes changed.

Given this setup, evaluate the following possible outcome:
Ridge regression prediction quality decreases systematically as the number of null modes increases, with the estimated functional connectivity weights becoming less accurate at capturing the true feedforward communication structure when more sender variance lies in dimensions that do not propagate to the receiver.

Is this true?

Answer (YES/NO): NO